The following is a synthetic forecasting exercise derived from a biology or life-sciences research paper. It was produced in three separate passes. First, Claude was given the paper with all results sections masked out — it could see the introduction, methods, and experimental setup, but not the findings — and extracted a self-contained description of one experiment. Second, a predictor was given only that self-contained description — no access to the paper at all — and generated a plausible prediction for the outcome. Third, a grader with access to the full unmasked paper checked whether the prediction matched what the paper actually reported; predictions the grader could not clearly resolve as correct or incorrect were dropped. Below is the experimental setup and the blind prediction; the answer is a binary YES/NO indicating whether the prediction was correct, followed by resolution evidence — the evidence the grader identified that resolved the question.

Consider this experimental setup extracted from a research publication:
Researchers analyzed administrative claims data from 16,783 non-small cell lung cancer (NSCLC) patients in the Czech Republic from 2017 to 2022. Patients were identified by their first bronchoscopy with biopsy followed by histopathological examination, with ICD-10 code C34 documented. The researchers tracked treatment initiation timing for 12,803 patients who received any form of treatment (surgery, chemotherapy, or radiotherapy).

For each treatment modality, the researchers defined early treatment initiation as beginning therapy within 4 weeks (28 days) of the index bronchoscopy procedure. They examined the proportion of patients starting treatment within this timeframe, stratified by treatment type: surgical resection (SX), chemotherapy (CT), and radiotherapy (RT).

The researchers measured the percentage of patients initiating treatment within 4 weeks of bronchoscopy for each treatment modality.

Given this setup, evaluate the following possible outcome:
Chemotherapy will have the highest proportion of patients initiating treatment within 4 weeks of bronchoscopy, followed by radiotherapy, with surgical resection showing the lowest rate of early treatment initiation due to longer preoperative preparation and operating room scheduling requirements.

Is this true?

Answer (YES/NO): NO